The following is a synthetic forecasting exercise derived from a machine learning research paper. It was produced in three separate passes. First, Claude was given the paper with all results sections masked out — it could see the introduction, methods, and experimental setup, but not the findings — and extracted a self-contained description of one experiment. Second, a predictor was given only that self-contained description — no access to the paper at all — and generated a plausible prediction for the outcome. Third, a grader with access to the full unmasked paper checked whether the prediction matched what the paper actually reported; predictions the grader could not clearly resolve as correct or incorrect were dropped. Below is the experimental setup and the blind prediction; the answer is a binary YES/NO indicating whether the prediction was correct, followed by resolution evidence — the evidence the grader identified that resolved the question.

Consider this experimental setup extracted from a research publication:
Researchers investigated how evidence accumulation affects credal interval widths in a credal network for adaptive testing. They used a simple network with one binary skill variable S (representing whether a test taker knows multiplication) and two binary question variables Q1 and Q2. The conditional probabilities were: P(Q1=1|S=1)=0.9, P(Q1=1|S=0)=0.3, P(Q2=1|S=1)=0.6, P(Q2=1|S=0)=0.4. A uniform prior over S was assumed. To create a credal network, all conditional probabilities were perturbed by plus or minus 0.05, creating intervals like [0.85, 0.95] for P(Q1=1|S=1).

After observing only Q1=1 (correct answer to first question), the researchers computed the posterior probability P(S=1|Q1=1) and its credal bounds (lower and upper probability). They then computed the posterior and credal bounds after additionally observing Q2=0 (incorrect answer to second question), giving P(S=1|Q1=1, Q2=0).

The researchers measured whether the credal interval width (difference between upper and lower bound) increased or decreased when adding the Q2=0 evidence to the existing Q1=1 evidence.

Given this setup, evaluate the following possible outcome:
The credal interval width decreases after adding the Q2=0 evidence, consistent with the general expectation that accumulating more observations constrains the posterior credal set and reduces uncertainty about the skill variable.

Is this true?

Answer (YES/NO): NO